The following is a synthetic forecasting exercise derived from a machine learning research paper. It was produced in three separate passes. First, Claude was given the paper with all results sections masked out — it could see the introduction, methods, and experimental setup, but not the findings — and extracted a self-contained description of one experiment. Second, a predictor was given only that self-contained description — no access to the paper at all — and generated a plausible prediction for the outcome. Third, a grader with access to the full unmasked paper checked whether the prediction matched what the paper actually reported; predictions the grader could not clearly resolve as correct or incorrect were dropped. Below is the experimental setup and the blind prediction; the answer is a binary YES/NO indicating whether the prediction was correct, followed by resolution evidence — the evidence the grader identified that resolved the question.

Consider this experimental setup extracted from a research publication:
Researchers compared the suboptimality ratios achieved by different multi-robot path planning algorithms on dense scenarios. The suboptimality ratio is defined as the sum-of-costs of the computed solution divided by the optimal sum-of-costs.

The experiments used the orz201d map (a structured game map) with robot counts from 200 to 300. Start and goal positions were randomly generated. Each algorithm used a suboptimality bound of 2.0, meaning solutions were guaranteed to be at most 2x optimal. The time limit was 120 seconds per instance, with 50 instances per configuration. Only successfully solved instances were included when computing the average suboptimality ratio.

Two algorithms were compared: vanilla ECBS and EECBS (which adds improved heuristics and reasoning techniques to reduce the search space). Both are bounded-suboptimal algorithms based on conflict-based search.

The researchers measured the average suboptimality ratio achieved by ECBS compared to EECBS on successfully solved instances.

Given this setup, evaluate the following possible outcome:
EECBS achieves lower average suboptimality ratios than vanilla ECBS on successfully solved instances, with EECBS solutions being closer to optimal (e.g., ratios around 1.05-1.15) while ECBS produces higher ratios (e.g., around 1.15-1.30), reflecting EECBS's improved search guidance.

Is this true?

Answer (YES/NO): NO